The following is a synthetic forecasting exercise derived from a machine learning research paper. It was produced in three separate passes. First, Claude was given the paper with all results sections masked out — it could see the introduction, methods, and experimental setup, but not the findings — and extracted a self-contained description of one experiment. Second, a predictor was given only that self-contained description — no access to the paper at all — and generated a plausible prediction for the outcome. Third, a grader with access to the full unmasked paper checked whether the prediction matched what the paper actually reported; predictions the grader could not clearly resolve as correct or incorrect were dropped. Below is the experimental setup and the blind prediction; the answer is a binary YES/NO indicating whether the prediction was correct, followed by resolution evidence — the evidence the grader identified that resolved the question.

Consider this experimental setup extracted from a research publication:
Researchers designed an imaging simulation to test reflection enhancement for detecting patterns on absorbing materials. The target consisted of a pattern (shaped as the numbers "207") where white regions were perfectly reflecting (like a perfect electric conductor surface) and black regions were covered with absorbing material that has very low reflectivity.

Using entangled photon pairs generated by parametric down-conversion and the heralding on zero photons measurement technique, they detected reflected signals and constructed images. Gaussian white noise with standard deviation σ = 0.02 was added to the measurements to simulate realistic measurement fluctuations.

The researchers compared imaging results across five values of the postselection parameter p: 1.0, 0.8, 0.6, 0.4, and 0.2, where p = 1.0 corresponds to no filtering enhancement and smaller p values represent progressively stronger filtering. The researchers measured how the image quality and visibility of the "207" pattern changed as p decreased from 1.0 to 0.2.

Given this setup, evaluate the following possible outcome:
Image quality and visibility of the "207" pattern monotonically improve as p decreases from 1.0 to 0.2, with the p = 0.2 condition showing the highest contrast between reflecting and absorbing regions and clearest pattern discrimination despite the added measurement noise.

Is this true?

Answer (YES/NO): YES